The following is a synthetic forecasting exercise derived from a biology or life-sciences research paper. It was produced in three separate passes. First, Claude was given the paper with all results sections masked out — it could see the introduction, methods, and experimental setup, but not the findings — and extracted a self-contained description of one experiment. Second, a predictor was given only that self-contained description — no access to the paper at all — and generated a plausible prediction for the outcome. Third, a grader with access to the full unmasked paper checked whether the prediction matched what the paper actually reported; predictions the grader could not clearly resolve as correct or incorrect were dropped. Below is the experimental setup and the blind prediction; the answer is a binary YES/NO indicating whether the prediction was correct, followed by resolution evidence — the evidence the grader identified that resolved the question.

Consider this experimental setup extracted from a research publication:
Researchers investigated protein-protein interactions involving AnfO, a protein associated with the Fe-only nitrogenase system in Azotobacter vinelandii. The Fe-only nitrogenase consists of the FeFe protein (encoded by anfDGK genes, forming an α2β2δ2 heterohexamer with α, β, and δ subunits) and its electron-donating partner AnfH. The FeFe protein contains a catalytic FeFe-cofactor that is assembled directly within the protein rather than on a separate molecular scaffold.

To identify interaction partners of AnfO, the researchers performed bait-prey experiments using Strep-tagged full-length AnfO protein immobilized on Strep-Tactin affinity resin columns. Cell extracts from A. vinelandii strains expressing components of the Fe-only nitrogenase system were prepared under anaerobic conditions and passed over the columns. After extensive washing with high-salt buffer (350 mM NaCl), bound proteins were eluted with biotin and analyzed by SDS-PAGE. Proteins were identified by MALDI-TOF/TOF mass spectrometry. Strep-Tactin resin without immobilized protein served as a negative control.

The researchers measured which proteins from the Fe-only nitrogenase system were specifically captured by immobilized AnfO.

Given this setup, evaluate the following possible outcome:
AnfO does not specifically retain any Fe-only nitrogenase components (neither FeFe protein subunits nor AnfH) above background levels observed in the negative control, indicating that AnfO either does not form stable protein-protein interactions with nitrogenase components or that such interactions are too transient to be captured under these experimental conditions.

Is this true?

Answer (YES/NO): NO